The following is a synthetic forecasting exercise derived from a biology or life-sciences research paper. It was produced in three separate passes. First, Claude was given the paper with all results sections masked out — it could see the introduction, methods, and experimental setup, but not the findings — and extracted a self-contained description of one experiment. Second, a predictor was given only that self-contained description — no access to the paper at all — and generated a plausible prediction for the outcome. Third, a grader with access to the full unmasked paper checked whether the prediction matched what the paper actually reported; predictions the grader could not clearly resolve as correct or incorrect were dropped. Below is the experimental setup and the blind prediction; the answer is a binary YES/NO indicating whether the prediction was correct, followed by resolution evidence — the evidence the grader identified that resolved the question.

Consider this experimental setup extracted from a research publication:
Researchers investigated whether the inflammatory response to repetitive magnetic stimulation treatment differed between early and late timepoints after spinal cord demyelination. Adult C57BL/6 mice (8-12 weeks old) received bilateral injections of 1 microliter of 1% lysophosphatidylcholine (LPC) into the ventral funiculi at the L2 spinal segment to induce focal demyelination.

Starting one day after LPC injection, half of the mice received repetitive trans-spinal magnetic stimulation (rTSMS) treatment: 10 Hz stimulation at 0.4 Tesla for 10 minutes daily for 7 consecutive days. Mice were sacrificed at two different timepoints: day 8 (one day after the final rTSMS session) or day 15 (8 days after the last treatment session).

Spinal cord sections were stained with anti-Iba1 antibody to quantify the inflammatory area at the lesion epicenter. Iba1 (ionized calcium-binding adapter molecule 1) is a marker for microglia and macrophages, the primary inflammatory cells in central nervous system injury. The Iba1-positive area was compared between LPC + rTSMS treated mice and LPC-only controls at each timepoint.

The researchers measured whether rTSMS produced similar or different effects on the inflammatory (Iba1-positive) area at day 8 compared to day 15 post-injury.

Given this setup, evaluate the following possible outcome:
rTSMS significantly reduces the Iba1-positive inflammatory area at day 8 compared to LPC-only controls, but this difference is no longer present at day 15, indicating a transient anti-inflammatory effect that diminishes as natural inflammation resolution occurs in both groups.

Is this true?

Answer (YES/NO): YES